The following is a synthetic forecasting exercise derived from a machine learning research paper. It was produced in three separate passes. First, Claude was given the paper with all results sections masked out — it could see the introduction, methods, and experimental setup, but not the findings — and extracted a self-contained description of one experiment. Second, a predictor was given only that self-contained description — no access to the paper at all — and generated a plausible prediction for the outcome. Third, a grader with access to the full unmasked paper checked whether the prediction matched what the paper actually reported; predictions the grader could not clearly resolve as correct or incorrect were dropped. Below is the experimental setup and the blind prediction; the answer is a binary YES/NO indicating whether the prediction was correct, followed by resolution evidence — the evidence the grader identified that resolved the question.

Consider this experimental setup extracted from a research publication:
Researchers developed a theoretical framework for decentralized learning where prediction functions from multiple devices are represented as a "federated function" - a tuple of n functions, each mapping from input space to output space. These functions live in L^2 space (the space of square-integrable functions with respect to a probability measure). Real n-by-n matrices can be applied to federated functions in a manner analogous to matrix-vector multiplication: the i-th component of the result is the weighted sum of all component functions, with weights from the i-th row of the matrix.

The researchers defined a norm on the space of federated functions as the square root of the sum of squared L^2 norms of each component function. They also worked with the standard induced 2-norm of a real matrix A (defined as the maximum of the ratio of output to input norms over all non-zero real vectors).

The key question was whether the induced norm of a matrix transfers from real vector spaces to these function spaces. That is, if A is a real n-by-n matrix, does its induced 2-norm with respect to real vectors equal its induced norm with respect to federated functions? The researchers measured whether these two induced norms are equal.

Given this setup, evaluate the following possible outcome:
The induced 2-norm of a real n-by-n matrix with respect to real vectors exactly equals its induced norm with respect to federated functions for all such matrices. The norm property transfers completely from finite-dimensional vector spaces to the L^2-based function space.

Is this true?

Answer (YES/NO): YES